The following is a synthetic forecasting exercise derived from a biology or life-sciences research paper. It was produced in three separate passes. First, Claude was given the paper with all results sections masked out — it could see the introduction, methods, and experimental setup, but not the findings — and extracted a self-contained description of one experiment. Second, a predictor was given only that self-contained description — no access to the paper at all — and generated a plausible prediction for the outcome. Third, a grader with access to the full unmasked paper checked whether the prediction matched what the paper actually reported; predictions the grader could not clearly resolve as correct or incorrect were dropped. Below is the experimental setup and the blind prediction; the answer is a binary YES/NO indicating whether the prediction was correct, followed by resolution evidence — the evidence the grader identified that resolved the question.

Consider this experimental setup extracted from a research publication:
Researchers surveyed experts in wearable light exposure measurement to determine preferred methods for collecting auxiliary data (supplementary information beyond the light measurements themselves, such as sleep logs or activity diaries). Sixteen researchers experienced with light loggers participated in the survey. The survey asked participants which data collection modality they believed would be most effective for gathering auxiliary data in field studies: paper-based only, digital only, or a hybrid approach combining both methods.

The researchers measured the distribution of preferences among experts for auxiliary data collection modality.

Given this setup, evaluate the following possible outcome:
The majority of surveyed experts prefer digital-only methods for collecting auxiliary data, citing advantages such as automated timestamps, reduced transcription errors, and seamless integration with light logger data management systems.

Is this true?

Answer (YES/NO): NO